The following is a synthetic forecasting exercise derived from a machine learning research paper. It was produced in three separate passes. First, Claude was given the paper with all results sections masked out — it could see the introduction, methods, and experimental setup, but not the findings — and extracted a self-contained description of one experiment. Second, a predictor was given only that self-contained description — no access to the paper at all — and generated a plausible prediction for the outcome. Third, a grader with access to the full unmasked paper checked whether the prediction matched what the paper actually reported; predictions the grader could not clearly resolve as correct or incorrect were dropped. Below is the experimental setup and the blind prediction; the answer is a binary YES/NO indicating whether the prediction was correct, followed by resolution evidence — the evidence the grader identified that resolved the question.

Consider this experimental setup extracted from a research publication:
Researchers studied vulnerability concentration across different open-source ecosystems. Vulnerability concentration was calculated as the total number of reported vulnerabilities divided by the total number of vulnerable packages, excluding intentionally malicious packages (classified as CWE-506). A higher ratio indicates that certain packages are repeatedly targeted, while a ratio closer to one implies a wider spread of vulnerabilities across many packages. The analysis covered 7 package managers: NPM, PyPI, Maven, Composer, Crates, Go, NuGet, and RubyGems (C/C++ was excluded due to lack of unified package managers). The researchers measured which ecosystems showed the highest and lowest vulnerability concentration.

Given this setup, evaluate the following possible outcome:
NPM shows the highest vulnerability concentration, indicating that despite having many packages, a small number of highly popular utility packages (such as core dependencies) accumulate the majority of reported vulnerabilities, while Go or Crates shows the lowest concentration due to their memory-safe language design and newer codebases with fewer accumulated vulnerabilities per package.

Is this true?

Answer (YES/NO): NO